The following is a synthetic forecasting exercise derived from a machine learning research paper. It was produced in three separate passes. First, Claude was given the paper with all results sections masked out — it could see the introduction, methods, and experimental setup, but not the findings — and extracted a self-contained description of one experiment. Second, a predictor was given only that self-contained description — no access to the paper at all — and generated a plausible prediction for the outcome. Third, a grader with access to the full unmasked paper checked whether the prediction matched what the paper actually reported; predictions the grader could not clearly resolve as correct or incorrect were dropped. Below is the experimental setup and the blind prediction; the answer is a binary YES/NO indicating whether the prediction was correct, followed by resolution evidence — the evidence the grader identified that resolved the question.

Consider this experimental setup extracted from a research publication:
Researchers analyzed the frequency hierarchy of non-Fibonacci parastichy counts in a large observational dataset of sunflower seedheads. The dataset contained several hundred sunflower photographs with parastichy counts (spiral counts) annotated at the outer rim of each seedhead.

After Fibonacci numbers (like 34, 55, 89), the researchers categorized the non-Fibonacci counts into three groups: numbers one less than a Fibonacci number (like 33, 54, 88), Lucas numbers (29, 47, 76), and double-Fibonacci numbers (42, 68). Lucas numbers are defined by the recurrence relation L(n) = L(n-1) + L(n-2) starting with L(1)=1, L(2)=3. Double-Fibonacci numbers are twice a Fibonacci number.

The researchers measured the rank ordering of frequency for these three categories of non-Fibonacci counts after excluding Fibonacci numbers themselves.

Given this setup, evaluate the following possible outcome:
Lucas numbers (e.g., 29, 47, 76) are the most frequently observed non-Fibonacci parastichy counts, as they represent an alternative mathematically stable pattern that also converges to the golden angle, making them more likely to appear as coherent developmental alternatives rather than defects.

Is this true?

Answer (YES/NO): NO